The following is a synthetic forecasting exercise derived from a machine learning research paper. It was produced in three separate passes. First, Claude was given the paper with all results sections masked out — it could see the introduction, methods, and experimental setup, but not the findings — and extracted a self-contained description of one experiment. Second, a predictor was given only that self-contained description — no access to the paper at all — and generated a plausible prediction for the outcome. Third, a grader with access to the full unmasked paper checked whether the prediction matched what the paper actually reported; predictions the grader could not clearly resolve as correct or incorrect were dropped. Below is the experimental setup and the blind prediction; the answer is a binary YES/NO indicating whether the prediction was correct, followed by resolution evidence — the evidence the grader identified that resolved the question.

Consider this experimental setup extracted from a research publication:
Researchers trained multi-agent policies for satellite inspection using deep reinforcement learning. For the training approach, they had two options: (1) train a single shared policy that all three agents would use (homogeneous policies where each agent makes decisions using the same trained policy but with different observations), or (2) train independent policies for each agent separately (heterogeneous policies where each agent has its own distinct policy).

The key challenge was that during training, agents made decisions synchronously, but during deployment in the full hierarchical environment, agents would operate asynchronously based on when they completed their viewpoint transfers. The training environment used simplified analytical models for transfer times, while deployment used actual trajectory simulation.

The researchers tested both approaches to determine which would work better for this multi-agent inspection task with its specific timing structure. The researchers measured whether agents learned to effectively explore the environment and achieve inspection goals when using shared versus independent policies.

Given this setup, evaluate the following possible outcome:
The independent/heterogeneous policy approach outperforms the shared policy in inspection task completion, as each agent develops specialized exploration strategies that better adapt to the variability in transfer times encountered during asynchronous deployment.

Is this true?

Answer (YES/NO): YES